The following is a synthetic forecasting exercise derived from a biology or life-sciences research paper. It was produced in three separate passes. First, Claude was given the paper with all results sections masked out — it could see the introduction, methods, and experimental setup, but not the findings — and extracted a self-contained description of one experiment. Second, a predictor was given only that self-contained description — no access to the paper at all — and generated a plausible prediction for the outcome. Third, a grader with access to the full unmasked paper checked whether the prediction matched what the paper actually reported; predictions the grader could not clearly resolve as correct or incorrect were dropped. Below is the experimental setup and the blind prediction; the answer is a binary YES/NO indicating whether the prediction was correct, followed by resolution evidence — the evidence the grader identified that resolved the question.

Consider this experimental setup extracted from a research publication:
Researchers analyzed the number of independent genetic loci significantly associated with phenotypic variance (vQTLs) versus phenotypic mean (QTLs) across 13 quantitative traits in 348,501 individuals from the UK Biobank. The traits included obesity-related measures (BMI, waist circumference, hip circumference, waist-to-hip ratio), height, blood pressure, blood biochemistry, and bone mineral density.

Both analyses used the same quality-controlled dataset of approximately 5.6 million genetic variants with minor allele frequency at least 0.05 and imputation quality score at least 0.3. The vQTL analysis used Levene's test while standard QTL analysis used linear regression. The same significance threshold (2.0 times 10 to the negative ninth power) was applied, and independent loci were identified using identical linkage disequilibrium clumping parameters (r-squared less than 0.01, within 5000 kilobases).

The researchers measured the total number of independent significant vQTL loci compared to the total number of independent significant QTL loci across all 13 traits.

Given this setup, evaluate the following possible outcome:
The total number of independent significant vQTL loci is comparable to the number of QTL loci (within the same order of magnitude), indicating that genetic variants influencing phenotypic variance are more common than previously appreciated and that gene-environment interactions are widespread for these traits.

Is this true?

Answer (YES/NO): NO